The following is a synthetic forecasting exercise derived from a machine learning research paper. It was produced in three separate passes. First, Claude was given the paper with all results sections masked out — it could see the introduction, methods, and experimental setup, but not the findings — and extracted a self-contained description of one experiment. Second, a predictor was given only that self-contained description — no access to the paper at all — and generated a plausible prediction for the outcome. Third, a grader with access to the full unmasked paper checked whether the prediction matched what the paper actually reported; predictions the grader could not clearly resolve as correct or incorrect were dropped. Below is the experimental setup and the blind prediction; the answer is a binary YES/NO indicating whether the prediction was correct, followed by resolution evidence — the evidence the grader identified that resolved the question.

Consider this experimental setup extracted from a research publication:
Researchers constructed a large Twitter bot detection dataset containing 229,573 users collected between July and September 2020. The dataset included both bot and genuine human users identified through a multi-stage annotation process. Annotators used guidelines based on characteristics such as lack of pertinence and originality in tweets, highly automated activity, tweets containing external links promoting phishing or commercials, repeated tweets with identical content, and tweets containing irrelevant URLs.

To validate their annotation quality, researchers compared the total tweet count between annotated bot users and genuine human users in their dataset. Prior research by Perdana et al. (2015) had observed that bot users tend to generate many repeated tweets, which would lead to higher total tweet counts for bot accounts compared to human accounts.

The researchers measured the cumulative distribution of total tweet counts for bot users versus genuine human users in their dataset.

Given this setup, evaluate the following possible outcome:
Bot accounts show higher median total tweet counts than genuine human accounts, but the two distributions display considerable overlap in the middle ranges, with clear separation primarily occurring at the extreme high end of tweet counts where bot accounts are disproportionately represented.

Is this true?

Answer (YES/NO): NO